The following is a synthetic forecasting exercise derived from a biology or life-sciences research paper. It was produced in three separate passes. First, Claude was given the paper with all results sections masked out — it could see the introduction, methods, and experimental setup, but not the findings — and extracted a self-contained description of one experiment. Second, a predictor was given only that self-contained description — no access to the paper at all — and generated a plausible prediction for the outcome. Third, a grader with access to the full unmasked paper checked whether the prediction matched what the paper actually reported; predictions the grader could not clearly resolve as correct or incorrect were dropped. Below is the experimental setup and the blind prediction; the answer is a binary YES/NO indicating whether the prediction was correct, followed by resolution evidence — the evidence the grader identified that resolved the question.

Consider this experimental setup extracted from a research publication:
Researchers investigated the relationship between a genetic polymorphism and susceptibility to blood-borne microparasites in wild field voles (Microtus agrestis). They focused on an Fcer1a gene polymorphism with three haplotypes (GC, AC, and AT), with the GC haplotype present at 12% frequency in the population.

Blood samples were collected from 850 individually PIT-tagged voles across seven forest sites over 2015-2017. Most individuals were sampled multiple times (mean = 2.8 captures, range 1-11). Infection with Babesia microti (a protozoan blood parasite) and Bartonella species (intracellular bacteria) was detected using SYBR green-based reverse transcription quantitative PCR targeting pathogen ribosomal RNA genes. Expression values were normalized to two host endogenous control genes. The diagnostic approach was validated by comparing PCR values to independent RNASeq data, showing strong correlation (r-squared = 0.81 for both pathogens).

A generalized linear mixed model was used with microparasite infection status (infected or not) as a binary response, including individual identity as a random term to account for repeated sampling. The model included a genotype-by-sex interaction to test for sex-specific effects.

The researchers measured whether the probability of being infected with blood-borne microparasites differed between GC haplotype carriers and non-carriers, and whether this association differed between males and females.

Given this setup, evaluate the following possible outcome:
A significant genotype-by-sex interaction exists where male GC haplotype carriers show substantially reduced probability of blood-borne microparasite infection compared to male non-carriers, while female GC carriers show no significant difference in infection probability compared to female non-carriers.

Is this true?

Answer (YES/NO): NO